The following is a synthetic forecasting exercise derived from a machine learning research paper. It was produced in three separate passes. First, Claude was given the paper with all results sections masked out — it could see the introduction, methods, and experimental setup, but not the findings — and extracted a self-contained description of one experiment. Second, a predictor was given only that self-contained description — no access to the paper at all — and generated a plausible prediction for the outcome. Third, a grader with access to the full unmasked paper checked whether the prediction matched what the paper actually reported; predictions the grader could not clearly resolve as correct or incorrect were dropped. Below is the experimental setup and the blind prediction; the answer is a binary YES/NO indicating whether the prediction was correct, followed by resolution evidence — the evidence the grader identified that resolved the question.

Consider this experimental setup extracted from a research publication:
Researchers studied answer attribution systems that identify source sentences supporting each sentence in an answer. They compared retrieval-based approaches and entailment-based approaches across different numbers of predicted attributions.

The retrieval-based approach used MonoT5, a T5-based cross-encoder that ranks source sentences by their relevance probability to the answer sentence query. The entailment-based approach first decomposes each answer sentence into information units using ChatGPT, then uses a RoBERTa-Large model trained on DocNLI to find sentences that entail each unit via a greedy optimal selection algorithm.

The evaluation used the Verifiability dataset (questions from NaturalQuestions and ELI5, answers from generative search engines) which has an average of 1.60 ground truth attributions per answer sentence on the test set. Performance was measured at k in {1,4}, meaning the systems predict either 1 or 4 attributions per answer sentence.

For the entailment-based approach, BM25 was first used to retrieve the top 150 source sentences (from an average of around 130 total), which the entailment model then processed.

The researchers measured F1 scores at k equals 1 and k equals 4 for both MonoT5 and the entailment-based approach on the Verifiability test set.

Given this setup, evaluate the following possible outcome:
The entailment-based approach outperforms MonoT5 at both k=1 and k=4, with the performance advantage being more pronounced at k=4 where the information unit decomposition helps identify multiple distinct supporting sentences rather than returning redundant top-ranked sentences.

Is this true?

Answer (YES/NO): NO